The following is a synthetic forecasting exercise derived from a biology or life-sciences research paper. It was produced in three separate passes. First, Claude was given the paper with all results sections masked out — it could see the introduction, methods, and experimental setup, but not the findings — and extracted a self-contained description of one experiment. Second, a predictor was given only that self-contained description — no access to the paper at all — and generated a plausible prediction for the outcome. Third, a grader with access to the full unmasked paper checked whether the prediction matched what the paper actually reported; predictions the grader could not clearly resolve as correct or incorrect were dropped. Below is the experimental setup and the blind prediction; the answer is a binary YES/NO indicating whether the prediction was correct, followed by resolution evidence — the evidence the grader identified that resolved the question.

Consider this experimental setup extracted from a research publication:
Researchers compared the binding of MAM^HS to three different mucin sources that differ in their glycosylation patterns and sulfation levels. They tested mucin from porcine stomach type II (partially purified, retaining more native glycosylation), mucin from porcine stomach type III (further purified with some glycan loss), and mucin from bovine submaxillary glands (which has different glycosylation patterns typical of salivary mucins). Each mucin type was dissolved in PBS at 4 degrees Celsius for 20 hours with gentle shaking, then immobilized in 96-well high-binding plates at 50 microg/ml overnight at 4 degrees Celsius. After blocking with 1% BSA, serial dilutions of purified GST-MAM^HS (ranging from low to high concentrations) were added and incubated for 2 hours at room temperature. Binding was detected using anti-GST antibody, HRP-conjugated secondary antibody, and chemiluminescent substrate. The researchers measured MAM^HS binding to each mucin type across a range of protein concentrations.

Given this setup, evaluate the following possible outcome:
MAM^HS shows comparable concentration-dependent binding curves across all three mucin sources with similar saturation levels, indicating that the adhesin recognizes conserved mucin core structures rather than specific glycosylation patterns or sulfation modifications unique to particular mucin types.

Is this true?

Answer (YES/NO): NO